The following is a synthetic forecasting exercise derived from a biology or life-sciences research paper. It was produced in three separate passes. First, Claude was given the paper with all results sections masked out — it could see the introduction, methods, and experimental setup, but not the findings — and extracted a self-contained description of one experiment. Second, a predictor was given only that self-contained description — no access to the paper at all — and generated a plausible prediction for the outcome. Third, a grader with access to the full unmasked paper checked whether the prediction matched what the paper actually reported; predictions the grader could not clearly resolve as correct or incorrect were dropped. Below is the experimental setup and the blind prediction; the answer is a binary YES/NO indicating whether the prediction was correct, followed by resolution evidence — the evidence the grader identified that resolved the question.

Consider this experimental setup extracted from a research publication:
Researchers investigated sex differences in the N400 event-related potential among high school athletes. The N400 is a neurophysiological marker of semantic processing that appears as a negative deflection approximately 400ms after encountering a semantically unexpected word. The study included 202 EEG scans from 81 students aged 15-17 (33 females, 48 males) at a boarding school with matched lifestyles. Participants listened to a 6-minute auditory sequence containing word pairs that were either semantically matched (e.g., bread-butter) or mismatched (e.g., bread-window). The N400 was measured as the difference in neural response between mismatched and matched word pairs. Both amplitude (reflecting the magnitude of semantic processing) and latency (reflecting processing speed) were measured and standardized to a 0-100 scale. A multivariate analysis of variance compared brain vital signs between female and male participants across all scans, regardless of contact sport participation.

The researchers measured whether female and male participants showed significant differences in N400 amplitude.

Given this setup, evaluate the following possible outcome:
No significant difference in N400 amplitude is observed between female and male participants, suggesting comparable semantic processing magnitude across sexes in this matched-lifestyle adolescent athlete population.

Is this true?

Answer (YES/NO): NO